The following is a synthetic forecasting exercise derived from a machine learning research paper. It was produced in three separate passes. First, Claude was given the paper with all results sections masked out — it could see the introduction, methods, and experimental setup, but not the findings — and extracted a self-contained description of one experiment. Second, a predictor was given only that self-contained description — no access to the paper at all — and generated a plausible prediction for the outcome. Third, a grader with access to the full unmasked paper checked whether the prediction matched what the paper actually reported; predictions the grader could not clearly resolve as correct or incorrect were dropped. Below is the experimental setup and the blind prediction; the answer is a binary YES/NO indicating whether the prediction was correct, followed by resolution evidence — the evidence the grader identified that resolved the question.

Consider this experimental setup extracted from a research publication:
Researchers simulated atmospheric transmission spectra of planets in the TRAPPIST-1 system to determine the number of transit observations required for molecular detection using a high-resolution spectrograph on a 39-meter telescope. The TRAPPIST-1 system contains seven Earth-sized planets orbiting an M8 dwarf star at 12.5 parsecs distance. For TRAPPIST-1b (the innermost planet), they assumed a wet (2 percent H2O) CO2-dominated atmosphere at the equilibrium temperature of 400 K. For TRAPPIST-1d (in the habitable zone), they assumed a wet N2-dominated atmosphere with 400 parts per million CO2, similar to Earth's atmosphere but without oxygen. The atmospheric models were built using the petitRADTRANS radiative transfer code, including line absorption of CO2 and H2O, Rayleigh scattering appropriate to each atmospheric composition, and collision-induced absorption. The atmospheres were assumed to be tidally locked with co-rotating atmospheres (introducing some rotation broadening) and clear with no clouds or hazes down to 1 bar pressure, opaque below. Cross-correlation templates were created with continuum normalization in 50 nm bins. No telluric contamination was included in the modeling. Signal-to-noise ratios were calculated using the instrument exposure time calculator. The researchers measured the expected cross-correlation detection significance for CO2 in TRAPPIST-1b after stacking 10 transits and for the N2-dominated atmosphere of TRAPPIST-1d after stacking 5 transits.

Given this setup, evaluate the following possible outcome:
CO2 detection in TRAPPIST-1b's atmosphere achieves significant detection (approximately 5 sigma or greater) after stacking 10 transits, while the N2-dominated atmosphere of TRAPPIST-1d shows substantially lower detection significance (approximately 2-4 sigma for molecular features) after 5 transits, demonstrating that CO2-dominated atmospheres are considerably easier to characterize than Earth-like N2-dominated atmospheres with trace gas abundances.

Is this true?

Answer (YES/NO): NO